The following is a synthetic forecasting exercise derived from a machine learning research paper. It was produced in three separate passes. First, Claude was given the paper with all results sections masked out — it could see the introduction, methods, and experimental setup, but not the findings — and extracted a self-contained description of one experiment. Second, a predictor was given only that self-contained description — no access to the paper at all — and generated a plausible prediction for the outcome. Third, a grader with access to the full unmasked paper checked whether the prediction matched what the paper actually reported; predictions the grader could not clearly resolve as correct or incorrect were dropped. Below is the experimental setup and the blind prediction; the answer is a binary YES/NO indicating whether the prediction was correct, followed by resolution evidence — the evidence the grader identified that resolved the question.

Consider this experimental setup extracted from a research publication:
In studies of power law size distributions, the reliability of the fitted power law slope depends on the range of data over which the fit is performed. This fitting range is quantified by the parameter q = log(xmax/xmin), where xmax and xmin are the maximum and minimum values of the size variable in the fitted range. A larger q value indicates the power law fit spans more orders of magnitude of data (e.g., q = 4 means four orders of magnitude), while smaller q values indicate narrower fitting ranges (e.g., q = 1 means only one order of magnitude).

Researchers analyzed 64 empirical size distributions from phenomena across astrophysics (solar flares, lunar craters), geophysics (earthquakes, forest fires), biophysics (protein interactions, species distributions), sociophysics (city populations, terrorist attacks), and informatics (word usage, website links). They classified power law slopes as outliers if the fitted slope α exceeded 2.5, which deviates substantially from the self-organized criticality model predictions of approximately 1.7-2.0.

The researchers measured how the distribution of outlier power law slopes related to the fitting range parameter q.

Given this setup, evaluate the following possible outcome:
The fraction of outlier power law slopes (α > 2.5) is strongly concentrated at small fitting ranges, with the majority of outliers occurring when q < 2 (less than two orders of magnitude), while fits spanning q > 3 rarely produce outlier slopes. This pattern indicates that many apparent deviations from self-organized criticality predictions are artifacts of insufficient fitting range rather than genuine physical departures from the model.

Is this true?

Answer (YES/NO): NO